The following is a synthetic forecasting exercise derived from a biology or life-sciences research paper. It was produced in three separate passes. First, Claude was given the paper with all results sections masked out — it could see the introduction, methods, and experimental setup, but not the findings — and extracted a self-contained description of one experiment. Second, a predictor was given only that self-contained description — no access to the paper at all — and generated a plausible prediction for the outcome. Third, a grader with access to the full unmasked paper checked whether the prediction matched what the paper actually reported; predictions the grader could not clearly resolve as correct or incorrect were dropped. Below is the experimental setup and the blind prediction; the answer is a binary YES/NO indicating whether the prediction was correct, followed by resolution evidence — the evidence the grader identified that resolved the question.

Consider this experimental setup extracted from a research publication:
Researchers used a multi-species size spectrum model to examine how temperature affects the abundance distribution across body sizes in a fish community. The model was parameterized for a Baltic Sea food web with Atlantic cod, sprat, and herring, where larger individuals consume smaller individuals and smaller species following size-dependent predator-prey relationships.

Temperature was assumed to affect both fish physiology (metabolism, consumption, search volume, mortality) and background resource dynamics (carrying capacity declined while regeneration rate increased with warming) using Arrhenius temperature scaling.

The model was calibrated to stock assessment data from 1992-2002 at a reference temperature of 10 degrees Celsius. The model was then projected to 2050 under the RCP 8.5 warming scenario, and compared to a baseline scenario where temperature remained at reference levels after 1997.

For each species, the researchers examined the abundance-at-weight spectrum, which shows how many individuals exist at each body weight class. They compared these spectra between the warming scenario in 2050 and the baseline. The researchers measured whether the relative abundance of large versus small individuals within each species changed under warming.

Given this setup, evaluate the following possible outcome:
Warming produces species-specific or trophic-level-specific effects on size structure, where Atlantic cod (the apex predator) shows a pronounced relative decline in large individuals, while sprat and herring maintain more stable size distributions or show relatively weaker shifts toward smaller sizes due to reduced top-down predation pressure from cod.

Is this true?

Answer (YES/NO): NO